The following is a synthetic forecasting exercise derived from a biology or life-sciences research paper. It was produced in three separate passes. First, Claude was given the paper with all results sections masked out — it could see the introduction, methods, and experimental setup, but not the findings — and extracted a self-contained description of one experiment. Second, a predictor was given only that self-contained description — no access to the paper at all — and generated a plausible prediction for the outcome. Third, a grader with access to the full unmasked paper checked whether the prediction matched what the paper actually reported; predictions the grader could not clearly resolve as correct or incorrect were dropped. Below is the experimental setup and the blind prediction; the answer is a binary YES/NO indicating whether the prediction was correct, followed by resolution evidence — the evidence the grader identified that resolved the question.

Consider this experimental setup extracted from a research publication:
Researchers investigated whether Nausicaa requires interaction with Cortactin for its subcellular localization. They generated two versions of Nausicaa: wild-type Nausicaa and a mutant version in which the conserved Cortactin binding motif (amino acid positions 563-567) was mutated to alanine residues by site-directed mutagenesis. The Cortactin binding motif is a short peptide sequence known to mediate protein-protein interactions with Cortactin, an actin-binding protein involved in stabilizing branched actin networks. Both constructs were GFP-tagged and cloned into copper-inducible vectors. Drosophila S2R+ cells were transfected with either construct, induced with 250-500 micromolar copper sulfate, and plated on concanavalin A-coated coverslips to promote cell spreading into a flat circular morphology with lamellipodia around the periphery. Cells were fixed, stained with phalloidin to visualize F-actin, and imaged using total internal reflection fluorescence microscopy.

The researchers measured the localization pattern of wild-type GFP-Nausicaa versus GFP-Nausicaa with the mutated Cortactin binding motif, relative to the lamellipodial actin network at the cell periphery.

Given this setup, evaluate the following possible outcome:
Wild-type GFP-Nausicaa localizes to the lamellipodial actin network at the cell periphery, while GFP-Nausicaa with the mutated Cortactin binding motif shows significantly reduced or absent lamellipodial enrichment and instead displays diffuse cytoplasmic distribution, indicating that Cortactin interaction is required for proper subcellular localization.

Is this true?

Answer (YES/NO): YES